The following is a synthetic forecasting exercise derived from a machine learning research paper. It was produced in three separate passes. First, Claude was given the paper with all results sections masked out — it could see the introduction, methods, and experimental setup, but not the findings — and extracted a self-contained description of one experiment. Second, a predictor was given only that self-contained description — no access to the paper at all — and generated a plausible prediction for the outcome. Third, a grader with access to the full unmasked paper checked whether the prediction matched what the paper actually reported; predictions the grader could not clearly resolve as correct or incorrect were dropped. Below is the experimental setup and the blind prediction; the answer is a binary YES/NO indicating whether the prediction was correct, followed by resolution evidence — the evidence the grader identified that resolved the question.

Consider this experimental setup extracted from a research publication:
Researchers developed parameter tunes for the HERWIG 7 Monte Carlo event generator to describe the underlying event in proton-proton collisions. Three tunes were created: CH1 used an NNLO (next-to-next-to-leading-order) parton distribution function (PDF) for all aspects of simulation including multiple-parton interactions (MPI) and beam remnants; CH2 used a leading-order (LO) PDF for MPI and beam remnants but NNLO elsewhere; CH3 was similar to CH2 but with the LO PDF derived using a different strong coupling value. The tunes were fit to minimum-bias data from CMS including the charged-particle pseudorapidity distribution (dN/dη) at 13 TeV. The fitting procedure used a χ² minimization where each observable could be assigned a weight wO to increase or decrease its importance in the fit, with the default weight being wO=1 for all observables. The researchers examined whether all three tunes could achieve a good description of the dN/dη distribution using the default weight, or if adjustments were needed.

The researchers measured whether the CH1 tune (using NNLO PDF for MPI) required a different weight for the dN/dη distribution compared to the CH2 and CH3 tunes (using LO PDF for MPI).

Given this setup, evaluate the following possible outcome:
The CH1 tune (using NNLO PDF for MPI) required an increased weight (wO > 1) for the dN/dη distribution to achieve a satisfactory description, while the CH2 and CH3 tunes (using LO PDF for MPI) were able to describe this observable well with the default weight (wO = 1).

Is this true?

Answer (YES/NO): YES